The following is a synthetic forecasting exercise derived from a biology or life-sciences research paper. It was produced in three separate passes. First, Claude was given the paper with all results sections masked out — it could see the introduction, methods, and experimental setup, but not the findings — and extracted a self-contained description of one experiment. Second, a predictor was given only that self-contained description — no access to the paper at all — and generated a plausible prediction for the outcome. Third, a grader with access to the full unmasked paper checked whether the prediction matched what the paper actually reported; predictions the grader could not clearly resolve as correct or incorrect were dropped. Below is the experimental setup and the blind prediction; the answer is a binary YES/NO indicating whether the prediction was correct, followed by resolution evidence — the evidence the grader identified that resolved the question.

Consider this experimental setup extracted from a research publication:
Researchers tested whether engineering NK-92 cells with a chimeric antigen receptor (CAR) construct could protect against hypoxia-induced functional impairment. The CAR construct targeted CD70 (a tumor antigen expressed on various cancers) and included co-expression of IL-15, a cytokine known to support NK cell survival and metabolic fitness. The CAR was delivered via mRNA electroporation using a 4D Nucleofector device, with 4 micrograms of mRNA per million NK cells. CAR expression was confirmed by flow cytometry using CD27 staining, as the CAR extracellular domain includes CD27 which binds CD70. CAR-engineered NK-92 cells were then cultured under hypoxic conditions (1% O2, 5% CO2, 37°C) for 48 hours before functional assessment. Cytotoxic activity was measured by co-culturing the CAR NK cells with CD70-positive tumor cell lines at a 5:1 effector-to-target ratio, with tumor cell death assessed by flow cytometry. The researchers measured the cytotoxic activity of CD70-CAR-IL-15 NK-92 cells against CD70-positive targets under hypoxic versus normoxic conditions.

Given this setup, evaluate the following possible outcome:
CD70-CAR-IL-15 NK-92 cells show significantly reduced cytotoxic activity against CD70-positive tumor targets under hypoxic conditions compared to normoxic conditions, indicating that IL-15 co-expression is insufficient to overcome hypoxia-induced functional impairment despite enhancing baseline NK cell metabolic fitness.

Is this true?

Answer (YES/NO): YES